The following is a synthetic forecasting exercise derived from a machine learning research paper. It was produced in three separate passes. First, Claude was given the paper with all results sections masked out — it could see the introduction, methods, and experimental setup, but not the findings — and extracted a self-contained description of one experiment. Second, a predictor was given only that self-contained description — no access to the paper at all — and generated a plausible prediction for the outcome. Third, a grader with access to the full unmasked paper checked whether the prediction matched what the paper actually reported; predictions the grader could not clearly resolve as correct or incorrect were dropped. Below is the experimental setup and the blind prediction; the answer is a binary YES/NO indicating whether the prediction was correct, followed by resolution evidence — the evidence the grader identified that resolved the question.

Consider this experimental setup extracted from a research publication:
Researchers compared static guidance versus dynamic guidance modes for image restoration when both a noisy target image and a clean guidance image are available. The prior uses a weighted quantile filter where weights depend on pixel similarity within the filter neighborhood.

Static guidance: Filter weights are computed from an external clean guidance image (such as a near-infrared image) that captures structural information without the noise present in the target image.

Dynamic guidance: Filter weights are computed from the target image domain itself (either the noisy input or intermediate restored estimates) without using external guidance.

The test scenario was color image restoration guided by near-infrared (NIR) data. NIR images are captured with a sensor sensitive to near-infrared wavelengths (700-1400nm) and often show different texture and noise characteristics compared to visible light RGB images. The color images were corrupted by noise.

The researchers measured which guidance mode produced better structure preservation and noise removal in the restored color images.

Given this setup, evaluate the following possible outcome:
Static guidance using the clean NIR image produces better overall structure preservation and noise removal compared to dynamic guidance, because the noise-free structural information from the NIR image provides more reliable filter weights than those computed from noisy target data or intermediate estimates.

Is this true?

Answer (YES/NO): YES